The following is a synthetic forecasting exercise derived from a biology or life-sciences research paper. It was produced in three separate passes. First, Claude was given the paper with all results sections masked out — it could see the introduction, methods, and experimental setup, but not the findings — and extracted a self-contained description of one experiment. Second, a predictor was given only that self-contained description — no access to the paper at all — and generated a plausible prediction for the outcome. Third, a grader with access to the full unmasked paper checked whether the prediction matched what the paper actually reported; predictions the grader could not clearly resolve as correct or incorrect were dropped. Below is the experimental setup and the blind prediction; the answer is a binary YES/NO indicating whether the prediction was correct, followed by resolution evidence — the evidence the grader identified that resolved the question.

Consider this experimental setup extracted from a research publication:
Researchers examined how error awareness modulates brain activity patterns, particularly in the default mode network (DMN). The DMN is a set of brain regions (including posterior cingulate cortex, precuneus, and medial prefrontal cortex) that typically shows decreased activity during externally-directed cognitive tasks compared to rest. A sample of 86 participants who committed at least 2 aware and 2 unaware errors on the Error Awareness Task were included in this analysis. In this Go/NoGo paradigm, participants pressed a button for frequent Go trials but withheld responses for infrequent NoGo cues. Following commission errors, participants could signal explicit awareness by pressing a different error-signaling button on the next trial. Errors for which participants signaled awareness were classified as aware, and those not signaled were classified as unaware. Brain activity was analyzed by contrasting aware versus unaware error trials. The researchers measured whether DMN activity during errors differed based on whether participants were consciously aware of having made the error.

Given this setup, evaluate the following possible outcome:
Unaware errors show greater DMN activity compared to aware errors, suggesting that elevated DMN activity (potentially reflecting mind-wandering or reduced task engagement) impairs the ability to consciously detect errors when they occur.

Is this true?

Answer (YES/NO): YES